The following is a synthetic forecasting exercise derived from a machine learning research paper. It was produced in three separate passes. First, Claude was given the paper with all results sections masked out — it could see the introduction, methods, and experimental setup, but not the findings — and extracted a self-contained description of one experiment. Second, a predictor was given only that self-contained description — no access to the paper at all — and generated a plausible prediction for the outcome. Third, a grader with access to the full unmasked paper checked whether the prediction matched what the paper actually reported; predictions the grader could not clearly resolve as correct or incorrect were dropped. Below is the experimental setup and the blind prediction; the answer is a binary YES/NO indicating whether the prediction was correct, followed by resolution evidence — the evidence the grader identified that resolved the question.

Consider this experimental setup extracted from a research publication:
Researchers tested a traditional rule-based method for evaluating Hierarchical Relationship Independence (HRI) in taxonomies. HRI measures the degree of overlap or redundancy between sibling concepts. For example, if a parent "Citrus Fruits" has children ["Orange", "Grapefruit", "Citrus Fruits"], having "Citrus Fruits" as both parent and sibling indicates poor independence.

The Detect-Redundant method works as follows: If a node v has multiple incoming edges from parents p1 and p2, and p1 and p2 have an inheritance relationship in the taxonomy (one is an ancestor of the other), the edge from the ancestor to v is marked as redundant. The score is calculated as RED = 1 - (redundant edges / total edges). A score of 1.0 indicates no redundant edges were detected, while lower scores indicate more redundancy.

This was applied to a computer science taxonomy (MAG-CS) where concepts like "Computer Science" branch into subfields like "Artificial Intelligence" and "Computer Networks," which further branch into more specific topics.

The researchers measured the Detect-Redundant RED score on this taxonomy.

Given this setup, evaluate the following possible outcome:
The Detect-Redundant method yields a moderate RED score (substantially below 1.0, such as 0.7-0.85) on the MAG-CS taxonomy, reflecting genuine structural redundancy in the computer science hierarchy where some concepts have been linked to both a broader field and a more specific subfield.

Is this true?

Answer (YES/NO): NO